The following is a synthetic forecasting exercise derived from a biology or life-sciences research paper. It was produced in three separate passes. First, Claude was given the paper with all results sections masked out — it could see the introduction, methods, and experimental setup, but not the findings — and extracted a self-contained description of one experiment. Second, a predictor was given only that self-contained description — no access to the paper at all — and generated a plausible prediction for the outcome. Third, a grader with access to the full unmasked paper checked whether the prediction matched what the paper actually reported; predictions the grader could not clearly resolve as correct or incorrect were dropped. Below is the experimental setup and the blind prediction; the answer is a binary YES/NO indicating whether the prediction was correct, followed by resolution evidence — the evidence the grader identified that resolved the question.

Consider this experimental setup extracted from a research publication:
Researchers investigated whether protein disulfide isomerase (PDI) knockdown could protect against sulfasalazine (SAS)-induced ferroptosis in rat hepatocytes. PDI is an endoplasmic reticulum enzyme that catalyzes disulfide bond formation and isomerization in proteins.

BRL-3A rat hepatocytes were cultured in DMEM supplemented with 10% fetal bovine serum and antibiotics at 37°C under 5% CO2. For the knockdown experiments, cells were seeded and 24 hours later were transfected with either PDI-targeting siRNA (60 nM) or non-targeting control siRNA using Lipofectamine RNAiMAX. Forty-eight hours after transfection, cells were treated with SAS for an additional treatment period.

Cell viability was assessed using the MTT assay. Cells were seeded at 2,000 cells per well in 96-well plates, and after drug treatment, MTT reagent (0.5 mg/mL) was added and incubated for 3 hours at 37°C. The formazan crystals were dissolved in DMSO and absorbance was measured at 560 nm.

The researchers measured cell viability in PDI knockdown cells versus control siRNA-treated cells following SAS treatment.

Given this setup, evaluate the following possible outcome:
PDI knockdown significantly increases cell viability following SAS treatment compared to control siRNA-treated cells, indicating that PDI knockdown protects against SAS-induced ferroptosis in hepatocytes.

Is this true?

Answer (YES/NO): YES